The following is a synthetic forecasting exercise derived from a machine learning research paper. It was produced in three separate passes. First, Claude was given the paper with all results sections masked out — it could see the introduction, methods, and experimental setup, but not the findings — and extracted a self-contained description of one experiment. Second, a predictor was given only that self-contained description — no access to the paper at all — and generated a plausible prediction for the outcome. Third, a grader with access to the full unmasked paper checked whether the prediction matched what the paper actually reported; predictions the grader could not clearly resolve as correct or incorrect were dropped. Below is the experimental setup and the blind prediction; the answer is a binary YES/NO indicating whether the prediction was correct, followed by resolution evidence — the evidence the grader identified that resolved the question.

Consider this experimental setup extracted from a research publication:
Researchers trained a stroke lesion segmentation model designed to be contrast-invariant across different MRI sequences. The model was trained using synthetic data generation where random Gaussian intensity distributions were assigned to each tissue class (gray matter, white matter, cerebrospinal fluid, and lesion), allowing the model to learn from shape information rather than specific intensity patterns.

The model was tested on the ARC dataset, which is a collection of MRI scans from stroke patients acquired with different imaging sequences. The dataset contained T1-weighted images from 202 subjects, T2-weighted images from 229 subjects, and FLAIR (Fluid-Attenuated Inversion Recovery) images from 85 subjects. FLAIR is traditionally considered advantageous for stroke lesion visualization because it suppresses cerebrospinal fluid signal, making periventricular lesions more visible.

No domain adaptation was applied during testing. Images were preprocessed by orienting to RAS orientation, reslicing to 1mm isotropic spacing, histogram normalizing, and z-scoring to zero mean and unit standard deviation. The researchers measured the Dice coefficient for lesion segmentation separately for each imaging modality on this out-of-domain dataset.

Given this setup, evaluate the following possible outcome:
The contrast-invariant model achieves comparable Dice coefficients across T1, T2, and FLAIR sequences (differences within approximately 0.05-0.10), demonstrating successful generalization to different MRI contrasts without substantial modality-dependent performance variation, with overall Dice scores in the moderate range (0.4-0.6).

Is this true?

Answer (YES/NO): NO